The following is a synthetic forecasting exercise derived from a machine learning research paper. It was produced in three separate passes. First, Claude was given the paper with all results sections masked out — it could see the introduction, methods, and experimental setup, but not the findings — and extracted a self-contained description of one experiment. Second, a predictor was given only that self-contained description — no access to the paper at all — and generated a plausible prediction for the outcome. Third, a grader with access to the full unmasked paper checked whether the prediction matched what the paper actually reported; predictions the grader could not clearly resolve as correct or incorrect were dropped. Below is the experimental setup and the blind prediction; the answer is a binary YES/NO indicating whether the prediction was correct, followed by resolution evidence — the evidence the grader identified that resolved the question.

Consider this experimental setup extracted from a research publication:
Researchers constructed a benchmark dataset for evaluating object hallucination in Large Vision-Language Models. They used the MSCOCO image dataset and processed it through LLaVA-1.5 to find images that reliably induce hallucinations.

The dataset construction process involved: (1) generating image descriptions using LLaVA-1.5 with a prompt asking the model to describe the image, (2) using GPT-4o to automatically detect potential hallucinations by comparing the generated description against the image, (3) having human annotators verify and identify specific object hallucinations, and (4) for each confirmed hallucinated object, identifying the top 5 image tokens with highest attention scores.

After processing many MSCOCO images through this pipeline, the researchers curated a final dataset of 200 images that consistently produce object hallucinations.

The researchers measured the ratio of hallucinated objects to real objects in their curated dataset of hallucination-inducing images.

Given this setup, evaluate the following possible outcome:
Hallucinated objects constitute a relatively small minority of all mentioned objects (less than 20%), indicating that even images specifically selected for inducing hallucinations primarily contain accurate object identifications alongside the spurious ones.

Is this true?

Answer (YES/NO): NO